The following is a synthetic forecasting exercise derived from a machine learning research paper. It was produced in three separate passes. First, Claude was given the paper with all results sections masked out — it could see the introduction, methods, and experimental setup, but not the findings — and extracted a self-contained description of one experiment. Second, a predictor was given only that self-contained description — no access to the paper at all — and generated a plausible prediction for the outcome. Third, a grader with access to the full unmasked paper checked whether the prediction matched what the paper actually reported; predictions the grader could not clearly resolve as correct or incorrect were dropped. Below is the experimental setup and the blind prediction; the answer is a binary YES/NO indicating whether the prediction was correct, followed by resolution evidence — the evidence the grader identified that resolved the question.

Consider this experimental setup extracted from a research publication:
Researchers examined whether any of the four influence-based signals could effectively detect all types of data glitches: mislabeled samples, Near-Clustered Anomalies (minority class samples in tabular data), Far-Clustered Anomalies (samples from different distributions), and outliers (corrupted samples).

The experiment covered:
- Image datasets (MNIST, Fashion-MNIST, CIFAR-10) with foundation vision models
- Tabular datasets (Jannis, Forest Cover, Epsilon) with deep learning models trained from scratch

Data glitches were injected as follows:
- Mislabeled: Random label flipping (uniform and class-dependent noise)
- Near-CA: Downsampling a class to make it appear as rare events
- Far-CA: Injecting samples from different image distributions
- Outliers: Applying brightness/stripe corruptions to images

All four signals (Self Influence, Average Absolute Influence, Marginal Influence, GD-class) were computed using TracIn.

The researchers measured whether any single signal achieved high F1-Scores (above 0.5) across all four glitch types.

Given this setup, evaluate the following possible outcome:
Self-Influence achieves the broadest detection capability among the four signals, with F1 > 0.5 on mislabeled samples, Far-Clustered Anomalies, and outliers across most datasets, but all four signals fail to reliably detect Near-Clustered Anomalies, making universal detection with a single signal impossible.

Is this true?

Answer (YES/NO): NO